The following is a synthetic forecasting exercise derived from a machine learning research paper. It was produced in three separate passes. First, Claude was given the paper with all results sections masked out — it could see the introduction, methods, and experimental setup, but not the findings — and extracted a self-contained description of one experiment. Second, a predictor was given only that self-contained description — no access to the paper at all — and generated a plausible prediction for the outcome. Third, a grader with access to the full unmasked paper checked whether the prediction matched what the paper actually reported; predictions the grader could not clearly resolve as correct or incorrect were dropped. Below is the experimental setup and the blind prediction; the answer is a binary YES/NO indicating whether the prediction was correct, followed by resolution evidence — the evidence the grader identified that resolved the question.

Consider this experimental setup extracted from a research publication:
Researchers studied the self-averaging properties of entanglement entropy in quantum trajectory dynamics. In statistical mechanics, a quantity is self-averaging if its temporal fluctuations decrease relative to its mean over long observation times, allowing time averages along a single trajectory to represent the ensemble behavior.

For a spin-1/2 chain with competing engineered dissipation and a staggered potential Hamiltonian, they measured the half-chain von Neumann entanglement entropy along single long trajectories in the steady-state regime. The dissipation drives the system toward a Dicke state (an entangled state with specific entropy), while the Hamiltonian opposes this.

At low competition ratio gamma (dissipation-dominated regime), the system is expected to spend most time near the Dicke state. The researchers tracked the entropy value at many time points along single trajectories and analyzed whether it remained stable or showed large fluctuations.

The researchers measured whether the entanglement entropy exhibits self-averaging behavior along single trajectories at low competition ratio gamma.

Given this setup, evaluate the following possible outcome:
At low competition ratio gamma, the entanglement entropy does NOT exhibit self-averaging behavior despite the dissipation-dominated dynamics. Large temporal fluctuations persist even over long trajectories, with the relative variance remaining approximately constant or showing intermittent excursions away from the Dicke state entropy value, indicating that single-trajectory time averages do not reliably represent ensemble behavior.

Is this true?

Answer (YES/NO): NO